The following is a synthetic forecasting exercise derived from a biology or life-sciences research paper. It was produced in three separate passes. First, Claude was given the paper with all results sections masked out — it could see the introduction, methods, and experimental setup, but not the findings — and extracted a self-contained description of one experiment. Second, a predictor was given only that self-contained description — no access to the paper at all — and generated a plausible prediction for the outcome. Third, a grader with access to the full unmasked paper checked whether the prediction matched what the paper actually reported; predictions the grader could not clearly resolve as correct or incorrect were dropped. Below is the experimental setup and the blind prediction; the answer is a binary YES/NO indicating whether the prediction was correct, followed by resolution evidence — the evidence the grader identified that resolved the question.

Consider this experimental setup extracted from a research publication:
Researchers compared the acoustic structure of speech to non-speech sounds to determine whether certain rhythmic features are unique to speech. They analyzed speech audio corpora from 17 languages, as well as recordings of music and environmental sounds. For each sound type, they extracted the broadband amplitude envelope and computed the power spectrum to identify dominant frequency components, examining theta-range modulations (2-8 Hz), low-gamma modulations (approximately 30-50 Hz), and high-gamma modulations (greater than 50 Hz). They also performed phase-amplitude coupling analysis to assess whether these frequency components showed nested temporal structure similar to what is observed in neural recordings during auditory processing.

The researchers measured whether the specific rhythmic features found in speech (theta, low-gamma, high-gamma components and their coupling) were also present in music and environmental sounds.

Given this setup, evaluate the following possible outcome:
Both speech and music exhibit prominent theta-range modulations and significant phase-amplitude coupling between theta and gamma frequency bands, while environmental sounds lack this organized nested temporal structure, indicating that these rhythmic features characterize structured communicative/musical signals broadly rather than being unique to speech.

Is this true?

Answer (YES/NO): NO